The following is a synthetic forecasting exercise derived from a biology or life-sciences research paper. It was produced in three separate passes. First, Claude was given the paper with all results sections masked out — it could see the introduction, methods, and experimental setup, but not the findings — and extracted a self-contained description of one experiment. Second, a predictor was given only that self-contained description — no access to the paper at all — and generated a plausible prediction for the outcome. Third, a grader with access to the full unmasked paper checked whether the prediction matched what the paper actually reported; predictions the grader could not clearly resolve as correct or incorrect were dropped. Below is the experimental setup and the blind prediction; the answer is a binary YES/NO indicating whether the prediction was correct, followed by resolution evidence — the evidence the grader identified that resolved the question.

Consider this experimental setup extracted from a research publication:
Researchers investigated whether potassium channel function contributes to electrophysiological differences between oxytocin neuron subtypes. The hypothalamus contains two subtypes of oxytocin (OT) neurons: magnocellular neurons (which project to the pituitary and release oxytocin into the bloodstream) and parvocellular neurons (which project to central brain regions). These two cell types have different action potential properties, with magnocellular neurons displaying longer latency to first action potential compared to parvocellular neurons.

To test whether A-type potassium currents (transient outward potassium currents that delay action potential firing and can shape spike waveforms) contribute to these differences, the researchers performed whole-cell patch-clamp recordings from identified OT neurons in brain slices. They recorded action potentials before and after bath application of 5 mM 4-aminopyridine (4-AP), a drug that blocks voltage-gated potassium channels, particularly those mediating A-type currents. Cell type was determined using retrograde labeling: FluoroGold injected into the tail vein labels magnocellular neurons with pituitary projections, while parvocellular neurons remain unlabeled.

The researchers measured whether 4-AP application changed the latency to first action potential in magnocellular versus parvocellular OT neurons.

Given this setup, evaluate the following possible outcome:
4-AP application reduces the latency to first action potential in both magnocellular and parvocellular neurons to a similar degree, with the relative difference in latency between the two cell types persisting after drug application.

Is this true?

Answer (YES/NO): NO